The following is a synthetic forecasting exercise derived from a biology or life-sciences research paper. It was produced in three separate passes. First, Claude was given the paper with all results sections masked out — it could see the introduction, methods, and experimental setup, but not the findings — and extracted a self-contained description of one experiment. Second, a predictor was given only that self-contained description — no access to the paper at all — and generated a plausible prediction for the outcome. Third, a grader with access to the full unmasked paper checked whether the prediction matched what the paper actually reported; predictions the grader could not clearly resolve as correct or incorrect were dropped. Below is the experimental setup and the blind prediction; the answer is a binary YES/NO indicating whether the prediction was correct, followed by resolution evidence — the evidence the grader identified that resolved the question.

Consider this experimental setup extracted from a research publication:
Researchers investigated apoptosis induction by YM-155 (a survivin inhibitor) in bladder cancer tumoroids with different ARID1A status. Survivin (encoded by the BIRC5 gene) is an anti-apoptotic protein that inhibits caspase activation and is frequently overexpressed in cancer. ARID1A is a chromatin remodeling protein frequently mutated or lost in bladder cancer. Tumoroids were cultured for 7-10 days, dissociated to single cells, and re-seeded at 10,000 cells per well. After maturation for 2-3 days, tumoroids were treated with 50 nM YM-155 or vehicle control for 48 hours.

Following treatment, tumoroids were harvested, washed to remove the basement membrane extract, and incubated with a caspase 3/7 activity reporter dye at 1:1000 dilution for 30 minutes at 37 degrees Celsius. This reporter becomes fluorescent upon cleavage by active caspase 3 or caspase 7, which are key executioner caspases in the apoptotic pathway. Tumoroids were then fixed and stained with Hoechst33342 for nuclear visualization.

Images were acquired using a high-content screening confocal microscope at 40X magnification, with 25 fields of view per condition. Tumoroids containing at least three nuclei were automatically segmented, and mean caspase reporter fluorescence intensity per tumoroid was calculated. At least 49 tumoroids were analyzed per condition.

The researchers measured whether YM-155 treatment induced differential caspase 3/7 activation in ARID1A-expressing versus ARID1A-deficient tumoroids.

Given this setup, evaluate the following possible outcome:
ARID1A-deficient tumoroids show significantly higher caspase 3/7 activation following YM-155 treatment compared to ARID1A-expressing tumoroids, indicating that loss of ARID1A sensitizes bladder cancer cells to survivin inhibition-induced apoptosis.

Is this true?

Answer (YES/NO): YES